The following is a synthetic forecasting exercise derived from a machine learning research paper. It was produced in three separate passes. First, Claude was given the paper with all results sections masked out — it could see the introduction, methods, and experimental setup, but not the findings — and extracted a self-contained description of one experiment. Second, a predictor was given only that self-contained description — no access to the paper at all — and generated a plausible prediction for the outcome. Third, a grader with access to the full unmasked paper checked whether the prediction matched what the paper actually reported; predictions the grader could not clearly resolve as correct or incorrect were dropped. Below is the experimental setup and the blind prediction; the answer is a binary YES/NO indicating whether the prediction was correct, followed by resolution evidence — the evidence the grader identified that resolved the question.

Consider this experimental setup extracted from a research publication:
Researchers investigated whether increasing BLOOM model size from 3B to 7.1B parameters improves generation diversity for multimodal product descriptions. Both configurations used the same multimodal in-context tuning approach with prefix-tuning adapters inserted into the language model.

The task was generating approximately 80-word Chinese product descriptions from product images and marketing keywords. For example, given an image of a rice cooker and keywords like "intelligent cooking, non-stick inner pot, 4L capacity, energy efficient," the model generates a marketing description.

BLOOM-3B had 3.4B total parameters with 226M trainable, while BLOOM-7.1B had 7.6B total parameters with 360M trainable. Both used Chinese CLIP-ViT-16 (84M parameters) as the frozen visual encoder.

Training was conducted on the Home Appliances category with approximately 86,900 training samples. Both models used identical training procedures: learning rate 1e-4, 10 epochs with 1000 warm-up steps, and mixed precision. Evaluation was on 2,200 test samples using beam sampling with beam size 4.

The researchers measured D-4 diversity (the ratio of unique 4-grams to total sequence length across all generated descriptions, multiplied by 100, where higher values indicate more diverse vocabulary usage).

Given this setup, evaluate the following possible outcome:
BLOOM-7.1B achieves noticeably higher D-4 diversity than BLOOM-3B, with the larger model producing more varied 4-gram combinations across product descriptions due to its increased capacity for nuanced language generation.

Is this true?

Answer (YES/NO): NO